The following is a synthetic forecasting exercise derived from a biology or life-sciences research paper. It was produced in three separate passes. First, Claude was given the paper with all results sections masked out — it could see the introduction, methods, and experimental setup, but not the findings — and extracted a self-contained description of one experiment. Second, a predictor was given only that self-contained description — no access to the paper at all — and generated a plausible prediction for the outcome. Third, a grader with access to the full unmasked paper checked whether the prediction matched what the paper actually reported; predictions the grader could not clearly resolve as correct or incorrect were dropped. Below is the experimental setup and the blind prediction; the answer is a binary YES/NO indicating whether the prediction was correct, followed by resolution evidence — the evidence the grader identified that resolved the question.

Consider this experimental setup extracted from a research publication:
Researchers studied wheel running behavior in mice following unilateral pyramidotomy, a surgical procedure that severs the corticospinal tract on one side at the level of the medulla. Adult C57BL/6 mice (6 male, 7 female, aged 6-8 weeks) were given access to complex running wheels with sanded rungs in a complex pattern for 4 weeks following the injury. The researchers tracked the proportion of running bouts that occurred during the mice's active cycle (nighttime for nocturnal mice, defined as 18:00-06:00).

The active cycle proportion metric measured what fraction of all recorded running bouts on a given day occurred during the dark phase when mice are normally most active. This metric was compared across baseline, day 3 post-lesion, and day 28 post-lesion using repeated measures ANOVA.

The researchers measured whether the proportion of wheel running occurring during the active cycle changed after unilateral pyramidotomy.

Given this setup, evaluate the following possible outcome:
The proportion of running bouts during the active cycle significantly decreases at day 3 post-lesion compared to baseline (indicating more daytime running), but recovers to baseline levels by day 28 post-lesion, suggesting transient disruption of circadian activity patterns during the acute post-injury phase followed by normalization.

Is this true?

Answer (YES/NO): NO